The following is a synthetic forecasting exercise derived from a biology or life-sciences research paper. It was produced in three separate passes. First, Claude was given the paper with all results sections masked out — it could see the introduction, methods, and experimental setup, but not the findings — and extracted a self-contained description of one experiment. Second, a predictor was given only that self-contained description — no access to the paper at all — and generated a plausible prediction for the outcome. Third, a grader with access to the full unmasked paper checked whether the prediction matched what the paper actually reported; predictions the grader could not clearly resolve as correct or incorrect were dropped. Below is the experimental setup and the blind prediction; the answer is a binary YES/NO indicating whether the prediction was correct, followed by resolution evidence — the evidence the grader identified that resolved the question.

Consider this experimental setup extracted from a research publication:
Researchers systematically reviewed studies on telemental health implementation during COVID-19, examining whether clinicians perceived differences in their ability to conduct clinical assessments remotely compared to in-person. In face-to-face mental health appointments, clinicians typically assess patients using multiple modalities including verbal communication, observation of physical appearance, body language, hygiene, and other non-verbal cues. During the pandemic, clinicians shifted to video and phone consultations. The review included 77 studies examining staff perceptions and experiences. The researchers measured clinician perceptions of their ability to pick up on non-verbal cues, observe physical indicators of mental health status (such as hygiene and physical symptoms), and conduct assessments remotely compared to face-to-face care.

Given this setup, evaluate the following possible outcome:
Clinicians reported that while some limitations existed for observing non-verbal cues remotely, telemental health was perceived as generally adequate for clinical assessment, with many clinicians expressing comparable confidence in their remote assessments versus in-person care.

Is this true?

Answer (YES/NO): NO